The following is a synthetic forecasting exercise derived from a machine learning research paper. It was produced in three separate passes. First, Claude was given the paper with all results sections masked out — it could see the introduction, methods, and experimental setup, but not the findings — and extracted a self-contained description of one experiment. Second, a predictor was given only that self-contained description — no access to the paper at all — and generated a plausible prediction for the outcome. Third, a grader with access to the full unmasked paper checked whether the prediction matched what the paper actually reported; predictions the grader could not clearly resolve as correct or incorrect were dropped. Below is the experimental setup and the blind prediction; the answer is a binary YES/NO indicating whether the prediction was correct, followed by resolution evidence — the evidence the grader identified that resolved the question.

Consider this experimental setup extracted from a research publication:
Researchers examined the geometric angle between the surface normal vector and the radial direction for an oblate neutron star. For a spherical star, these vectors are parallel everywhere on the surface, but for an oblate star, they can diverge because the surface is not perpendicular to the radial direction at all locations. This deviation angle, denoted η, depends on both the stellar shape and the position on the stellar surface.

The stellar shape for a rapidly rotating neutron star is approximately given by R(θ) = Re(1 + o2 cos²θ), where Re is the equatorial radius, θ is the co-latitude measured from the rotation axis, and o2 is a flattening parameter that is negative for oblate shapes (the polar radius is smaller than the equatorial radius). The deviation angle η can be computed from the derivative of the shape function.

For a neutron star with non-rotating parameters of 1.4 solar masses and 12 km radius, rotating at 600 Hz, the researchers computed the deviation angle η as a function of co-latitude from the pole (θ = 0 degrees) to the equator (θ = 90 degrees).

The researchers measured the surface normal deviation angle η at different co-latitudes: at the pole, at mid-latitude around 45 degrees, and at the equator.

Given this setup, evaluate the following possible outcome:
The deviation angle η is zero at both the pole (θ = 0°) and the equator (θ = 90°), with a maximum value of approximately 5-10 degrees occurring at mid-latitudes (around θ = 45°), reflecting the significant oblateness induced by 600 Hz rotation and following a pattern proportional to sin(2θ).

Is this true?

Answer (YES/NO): YES